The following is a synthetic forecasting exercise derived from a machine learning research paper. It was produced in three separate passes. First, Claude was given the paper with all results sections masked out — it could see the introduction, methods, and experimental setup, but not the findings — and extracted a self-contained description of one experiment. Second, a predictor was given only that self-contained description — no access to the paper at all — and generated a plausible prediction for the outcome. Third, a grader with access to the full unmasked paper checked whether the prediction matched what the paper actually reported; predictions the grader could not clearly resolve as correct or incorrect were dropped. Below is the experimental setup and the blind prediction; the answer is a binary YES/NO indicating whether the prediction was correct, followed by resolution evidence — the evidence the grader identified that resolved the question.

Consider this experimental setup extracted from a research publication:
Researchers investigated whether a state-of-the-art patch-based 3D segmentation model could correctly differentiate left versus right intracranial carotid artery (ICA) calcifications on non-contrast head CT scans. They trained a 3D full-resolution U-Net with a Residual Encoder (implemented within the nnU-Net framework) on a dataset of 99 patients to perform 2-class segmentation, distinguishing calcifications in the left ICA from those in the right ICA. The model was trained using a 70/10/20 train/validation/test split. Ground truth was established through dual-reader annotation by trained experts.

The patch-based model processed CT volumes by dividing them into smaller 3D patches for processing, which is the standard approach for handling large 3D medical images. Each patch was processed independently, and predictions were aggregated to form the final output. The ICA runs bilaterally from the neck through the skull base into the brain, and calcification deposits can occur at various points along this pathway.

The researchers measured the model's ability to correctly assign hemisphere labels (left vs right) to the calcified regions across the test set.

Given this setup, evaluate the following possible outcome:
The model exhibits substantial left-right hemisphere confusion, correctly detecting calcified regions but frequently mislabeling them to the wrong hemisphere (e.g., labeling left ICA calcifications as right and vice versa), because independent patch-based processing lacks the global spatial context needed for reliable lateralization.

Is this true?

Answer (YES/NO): YES